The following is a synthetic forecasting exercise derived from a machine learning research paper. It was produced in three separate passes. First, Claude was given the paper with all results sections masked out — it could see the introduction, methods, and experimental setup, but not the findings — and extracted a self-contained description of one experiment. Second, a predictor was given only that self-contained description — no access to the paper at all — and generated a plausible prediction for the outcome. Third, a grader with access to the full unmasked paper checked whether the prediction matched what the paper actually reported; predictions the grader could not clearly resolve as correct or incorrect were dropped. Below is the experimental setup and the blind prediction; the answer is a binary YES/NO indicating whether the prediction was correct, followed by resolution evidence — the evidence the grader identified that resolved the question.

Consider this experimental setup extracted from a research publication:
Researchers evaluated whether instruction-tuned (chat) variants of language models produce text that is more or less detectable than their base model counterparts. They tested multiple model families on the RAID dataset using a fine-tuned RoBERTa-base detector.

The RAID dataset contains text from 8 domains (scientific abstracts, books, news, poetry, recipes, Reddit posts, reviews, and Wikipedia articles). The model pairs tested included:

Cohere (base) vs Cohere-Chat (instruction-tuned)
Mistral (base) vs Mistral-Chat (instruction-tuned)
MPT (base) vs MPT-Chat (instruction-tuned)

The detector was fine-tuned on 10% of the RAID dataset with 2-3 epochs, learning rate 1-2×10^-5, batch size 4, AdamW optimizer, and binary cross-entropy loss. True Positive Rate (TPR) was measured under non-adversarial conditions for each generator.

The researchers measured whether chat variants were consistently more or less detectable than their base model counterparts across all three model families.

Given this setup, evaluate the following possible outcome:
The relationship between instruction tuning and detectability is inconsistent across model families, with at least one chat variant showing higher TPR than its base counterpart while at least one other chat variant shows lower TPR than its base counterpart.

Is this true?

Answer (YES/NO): NO